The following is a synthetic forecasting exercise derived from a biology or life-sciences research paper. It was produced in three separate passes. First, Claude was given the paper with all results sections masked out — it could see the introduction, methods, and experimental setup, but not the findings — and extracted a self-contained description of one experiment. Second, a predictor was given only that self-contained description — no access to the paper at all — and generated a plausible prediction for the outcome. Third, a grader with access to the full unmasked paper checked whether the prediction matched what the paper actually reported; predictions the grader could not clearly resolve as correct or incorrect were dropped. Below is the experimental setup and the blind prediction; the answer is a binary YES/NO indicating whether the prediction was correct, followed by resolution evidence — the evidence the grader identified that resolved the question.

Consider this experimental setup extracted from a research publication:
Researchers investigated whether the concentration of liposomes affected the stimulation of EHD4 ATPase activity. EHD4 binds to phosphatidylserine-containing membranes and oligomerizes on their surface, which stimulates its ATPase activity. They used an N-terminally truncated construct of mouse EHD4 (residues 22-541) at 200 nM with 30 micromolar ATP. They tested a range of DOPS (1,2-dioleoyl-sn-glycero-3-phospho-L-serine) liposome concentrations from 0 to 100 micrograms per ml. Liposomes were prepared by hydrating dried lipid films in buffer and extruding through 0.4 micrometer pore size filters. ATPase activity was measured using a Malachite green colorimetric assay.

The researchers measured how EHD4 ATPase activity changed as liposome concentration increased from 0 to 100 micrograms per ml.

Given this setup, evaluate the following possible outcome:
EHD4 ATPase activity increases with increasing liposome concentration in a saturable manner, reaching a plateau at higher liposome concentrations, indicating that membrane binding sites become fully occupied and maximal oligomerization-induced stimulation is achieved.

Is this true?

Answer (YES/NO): NO